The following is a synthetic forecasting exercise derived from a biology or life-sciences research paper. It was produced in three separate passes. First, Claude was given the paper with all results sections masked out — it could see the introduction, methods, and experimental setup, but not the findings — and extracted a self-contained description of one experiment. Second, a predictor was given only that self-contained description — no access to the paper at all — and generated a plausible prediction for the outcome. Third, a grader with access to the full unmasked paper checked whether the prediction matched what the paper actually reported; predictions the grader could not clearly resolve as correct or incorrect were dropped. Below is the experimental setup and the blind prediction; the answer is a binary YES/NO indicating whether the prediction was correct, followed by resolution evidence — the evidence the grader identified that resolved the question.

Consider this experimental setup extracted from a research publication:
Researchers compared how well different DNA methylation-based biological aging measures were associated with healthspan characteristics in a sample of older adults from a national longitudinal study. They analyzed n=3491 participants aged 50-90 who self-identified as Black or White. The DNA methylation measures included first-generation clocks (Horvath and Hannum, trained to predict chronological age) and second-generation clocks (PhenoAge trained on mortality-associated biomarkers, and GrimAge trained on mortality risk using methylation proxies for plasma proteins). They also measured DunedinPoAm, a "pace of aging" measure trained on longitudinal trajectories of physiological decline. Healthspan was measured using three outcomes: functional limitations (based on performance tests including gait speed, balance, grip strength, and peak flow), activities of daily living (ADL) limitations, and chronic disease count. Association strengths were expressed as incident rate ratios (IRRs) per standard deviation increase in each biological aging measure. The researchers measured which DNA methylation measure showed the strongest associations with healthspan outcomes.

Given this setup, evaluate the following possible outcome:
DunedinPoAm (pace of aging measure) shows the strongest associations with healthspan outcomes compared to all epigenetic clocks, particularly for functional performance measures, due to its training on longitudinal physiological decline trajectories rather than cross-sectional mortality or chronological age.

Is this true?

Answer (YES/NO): NO